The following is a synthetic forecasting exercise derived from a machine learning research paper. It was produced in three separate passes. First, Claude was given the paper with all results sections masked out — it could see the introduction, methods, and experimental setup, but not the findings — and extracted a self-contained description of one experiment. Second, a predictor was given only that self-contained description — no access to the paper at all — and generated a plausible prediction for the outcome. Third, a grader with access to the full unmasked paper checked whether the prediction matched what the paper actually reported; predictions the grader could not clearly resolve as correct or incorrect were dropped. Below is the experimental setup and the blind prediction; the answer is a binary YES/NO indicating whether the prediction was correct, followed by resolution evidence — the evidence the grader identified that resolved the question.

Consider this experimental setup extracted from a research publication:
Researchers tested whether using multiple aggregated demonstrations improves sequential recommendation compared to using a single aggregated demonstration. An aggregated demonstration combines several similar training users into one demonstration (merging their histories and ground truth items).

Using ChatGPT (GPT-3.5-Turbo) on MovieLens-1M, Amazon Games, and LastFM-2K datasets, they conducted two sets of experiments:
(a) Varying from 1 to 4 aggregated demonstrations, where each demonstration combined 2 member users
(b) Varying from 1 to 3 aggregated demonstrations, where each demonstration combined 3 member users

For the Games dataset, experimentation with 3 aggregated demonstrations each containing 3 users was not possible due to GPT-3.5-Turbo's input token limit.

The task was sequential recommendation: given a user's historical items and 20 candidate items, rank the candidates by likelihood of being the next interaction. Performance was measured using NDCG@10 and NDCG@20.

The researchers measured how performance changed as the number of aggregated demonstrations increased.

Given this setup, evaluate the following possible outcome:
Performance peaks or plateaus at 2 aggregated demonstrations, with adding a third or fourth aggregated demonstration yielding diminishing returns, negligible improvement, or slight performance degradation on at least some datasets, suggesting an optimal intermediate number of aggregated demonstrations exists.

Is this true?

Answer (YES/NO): NO